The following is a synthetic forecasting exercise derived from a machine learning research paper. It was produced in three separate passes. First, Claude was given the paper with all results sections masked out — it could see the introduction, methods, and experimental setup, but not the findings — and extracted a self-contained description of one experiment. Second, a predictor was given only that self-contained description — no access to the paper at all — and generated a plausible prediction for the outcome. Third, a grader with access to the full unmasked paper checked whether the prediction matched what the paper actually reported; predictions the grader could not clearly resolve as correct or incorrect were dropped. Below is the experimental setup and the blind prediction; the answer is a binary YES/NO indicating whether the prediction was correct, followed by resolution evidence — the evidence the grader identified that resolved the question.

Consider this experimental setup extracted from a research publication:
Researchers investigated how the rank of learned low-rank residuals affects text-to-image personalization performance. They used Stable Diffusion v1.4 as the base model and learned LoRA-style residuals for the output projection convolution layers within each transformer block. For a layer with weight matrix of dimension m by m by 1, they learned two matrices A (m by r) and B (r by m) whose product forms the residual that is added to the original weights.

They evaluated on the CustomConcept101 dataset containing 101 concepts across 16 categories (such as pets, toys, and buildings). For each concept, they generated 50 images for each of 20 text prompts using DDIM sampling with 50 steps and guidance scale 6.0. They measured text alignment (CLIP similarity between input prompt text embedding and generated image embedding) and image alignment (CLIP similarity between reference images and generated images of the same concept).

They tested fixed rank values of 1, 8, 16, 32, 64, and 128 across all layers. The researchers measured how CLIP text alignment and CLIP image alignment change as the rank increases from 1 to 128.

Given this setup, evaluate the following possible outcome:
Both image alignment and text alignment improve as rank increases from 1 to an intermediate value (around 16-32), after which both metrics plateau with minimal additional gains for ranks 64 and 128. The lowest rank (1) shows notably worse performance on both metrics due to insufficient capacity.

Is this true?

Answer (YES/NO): NO